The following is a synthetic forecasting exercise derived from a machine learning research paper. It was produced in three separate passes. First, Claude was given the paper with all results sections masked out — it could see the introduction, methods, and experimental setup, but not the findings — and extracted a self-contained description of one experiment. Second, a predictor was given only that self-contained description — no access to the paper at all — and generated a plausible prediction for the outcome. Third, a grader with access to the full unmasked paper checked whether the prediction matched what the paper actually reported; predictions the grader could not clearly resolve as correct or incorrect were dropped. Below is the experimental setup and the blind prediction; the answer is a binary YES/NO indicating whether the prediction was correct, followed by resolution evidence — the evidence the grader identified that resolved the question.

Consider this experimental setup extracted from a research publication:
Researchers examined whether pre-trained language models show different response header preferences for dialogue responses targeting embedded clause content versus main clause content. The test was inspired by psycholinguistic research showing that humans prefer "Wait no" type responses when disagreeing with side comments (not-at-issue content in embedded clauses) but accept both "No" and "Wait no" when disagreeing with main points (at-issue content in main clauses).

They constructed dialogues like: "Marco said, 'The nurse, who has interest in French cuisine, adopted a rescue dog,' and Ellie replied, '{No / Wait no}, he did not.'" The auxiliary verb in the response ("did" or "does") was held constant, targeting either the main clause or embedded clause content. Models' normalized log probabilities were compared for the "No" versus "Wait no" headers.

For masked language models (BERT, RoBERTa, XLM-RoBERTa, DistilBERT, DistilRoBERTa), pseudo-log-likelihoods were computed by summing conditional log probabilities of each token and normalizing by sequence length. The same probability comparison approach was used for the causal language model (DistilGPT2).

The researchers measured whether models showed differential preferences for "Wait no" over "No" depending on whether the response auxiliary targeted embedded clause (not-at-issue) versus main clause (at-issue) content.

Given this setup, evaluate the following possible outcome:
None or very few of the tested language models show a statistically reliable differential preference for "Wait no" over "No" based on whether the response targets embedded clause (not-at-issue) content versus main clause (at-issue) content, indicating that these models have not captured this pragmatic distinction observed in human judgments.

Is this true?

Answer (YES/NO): YES